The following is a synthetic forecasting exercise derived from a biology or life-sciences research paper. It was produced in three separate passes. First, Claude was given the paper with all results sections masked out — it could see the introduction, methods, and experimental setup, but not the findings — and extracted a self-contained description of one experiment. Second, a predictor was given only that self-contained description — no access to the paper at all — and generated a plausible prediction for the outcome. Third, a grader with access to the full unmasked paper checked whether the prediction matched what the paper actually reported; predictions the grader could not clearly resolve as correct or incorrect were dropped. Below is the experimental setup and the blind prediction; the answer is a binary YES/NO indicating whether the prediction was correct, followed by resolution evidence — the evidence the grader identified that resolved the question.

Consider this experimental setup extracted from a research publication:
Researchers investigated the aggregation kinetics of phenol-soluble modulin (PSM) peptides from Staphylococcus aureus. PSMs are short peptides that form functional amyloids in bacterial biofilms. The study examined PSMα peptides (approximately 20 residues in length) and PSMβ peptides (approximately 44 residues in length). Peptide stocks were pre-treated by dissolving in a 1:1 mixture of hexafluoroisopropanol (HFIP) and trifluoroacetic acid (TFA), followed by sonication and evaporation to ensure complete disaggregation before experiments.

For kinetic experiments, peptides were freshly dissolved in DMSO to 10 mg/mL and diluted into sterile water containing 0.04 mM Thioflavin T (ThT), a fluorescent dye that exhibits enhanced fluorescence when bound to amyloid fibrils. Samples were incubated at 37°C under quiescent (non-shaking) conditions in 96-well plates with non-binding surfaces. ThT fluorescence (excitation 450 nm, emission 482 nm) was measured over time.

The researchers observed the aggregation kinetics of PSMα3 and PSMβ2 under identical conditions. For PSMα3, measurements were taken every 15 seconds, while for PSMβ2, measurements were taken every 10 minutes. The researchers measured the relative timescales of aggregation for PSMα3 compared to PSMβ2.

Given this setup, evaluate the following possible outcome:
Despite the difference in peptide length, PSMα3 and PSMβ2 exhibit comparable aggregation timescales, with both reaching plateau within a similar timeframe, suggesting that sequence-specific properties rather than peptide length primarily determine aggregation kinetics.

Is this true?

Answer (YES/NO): NO